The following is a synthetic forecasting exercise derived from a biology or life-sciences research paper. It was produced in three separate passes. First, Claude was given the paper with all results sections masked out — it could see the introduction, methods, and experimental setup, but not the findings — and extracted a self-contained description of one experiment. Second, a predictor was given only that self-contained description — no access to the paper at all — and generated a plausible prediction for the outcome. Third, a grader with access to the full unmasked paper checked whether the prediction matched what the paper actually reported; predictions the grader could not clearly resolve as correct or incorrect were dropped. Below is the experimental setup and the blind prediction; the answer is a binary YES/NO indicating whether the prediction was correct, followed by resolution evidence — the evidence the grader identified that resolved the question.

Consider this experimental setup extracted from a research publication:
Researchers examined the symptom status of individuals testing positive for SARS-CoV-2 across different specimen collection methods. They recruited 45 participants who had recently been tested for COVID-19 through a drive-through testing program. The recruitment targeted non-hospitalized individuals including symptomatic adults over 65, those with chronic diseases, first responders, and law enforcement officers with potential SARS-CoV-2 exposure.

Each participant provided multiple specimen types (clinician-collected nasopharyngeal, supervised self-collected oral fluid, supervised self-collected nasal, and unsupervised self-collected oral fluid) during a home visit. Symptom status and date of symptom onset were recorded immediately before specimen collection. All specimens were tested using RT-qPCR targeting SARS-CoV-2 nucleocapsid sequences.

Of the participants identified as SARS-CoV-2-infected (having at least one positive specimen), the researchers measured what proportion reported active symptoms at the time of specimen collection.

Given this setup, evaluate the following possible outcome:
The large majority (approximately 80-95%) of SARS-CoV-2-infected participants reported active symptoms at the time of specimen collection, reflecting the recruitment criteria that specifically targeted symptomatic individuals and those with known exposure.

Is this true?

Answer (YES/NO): NO